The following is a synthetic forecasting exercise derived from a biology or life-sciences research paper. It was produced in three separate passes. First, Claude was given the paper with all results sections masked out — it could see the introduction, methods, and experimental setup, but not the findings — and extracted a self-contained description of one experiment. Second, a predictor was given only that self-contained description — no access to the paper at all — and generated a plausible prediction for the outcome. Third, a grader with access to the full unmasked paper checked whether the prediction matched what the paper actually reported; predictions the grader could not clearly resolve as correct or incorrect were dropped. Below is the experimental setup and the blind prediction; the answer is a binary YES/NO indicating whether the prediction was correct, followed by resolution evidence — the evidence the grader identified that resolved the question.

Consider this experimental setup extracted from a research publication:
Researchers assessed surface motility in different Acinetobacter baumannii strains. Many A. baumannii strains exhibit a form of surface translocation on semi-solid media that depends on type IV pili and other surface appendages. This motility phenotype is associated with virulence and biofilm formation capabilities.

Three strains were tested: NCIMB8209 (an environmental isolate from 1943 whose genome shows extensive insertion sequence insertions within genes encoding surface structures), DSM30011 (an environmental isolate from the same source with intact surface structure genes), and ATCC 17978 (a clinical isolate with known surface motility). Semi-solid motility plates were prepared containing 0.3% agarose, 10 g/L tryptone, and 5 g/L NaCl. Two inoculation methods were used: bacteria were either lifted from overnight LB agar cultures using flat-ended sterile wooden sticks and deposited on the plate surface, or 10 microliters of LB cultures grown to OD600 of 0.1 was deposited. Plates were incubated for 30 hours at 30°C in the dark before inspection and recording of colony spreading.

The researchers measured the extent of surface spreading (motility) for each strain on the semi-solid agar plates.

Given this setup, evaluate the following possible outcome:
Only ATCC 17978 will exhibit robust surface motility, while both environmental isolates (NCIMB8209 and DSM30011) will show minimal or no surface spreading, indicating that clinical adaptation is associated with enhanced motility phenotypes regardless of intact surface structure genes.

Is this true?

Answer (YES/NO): NO